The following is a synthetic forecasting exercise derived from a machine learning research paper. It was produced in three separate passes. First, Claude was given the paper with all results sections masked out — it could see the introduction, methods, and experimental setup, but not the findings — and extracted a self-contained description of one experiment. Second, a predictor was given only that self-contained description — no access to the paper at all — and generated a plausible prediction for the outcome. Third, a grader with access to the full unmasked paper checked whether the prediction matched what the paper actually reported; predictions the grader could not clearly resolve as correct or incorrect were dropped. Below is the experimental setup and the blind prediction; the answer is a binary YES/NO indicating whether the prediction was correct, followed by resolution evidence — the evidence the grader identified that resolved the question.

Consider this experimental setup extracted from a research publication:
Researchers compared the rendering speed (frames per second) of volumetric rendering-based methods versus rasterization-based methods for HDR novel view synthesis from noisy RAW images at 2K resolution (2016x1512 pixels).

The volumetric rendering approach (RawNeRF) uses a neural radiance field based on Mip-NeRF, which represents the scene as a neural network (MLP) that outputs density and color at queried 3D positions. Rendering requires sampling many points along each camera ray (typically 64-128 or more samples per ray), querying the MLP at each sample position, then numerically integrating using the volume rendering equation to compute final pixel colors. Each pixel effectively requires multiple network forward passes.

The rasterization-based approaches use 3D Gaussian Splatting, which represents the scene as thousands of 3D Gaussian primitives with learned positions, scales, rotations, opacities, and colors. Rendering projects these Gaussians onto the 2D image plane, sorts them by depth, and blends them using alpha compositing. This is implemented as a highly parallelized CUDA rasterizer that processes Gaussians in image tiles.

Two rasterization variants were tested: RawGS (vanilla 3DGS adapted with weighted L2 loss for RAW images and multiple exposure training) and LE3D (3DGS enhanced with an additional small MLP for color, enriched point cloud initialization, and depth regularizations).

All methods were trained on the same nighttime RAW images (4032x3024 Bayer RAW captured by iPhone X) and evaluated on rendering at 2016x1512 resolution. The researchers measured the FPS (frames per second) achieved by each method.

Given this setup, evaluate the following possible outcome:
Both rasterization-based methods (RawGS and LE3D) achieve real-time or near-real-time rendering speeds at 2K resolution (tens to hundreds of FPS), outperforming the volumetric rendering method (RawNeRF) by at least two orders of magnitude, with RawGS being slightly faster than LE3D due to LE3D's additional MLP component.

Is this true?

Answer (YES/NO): YES